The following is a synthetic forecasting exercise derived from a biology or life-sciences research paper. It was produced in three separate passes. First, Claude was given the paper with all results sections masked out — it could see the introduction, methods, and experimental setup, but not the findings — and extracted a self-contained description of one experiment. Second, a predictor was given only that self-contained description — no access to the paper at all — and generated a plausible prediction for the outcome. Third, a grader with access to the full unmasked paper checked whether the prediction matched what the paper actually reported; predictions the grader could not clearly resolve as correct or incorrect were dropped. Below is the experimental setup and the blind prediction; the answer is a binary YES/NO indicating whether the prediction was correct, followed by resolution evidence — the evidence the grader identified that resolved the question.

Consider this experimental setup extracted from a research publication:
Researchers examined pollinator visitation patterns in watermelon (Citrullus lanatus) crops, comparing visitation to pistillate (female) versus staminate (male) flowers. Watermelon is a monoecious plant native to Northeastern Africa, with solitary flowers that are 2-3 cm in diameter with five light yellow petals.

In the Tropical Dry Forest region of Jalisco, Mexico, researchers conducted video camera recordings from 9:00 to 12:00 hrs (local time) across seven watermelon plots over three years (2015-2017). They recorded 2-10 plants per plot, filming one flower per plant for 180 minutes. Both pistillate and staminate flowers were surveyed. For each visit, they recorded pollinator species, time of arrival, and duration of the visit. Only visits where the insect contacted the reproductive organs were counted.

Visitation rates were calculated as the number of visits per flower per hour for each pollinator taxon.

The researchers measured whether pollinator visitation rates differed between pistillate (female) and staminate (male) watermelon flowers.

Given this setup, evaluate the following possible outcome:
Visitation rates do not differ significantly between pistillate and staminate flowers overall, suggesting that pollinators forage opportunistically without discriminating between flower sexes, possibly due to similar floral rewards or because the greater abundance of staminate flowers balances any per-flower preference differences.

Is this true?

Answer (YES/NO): YES